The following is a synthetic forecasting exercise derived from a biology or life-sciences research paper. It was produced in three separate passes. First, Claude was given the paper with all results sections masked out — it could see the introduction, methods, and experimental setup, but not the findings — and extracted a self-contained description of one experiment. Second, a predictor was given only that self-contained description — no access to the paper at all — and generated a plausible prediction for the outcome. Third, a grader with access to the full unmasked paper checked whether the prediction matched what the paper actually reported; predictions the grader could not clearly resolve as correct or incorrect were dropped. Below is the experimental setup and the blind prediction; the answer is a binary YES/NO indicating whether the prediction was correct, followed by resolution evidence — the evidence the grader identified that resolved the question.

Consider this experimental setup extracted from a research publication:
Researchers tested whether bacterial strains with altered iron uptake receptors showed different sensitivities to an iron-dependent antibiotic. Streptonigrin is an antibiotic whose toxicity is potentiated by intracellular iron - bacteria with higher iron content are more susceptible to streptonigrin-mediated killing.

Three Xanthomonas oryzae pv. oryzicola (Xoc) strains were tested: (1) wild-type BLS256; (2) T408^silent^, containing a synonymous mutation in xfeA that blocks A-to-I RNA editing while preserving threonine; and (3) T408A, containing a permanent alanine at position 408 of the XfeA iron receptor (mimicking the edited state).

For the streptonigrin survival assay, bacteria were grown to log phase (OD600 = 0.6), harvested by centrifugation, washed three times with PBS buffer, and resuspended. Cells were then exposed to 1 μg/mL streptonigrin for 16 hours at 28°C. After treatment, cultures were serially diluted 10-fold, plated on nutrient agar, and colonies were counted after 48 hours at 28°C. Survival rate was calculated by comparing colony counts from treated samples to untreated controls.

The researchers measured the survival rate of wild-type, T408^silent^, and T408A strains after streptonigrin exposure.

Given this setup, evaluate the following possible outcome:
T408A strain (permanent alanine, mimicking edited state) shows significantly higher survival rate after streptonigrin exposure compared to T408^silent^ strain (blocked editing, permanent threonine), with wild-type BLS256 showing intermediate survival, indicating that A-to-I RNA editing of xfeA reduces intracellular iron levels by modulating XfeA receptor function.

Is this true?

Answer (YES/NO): NO